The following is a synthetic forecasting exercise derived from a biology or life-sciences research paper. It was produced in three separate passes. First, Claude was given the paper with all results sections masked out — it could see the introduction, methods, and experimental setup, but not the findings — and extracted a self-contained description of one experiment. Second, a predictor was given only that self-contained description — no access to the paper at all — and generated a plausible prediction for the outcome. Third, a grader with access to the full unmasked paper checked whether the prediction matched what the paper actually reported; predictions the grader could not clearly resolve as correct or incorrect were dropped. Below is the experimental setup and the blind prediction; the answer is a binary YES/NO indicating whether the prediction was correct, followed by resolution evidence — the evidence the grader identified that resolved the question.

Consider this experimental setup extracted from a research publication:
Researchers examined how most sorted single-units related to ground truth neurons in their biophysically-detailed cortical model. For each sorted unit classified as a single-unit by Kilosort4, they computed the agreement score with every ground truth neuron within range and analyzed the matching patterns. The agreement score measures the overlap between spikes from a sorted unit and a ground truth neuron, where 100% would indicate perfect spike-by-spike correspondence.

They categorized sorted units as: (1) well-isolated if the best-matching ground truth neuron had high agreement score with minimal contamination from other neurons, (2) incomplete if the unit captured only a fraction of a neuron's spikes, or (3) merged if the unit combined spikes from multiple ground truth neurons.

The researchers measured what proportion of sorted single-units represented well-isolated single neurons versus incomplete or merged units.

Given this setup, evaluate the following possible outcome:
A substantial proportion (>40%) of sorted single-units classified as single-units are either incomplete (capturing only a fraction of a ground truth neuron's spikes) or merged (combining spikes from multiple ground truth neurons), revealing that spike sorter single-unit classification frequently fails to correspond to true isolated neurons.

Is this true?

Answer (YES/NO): YES